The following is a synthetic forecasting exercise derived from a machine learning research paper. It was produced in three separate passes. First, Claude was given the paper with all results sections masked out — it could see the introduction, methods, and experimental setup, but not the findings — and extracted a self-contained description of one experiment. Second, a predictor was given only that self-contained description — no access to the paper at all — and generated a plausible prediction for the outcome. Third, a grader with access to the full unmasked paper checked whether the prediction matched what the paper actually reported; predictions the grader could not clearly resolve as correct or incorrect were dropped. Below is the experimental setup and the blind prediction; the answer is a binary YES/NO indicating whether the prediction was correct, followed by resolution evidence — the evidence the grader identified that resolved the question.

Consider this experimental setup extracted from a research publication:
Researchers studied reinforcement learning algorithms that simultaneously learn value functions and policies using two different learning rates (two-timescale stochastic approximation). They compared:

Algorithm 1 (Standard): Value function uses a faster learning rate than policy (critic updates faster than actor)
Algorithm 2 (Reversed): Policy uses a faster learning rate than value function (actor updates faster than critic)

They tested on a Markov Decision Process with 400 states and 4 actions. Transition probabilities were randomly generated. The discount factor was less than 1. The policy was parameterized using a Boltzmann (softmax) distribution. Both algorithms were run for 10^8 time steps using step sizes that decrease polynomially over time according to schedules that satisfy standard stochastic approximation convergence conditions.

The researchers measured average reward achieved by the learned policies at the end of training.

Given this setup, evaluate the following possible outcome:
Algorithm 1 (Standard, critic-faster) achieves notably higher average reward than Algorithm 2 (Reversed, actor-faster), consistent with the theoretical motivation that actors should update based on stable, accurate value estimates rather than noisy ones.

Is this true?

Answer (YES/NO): NO